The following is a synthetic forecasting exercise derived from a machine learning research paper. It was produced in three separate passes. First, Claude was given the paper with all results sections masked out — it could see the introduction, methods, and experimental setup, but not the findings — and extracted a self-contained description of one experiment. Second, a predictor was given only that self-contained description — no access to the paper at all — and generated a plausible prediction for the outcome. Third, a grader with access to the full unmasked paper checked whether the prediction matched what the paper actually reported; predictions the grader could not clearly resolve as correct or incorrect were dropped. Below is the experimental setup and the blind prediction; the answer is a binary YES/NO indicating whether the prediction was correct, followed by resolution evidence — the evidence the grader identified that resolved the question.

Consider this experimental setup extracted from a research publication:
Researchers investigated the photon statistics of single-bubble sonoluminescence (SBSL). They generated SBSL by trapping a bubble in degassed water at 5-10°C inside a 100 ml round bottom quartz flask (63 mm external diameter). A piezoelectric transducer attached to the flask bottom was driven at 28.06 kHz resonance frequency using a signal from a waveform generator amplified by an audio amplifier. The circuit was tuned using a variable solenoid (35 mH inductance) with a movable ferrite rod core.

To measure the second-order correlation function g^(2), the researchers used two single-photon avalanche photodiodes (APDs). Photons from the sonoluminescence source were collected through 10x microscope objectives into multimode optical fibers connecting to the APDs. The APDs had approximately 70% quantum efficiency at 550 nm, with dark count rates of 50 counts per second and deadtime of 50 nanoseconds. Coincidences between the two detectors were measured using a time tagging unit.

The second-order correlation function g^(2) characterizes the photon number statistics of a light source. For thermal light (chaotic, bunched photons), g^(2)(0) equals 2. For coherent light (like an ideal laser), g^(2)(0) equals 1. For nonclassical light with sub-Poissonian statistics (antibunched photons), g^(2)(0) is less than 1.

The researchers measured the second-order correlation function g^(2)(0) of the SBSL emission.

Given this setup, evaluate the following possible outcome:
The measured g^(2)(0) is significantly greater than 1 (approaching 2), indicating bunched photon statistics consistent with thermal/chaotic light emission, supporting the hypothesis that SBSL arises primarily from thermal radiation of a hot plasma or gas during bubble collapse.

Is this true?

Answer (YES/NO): NO